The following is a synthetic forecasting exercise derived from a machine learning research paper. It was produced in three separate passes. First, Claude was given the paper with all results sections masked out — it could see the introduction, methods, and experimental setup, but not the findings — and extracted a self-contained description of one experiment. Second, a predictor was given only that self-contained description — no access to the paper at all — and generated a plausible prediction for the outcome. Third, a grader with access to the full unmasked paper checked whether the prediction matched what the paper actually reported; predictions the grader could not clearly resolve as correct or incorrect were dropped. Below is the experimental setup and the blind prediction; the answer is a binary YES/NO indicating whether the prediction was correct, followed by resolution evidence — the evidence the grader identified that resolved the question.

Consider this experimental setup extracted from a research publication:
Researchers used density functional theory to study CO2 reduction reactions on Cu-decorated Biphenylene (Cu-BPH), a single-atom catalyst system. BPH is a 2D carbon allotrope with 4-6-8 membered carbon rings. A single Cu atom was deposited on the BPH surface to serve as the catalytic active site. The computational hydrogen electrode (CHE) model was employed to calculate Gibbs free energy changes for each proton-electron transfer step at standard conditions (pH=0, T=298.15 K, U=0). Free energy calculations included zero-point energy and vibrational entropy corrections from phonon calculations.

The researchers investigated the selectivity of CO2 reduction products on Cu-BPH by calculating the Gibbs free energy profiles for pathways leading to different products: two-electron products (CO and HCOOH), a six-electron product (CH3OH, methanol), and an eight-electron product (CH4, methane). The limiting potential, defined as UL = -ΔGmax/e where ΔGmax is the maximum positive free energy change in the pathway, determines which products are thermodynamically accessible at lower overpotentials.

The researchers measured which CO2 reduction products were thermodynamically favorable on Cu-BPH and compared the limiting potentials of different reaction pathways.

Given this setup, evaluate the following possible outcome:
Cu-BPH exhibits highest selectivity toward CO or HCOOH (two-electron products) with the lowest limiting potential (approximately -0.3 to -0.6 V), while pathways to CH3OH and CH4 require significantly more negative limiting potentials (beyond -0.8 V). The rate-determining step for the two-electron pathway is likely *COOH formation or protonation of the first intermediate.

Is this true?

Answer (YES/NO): NO